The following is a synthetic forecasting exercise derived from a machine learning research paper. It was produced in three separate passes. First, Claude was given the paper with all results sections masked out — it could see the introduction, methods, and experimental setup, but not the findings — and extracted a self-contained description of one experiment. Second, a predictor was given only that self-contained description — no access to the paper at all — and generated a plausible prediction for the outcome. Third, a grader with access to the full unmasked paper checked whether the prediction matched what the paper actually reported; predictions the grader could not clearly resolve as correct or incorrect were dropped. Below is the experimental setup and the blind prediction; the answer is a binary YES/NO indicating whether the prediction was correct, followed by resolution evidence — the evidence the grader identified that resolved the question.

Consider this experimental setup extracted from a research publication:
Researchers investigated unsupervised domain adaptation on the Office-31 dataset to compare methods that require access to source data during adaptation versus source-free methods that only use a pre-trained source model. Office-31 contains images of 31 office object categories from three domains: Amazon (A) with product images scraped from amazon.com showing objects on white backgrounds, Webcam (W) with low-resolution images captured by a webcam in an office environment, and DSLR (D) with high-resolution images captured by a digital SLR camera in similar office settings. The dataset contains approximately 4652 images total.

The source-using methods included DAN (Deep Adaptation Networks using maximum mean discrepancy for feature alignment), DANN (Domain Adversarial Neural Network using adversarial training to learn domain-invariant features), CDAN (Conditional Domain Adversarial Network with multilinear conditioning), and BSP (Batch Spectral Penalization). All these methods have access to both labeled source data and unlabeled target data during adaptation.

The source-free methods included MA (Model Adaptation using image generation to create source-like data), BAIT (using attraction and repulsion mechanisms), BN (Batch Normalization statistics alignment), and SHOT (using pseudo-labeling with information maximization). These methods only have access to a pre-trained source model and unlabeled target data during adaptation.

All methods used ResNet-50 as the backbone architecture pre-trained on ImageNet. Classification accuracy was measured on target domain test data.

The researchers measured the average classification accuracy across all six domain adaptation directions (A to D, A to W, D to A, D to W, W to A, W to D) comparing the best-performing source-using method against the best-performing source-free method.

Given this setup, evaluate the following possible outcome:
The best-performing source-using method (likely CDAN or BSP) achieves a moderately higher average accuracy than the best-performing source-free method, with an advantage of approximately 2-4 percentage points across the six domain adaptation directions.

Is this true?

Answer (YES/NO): NO